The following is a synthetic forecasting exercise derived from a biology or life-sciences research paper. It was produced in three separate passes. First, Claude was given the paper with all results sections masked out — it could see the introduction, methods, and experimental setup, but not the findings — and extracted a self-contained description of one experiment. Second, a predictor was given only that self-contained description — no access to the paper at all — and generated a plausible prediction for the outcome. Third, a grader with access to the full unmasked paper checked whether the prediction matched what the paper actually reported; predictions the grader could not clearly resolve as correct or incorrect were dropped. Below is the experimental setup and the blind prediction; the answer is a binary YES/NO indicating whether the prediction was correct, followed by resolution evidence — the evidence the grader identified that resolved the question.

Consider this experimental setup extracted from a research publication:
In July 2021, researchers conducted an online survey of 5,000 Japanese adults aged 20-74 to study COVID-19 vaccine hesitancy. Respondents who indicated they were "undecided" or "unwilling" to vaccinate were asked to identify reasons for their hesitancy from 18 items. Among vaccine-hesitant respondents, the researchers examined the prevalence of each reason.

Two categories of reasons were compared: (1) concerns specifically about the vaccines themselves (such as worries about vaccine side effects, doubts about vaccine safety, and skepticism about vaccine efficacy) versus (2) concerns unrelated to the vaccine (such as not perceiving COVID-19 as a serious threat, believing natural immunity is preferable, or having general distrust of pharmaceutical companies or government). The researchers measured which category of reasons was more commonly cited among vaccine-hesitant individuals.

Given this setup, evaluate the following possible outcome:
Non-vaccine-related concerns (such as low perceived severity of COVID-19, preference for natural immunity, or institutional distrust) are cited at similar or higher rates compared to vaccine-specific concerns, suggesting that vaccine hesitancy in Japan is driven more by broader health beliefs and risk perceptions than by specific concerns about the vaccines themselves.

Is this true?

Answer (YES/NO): NO